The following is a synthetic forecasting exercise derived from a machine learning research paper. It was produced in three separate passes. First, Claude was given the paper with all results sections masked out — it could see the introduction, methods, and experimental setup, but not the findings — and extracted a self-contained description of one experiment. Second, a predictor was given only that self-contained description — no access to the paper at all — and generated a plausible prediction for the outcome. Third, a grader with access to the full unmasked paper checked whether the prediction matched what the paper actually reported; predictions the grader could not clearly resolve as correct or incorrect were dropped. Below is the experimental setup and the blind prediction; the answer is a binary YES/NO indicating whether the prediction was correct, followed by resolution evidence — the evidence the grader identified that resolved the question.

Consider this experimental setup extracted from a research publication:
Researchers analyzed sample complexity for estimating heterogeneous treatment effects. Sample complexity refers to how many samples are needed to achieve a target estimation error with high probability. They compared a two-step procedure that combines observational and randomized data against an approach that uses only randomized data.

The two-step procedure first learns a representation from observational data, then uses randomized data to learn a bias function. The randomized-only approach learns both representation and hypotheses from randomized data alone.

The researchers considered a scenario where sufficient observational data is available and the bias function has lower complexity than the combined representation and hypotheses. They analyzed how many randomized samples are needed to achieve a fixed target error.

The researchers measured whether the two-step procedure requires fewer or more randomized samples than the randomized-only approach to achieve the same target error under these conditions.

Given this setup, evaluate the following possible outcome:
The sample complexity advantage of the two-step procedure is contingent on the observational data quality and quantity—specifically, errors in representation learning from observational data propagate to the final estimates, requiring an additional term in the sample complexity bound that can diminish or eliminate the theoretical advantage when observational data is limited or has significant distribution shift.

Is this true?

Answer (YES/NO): NO